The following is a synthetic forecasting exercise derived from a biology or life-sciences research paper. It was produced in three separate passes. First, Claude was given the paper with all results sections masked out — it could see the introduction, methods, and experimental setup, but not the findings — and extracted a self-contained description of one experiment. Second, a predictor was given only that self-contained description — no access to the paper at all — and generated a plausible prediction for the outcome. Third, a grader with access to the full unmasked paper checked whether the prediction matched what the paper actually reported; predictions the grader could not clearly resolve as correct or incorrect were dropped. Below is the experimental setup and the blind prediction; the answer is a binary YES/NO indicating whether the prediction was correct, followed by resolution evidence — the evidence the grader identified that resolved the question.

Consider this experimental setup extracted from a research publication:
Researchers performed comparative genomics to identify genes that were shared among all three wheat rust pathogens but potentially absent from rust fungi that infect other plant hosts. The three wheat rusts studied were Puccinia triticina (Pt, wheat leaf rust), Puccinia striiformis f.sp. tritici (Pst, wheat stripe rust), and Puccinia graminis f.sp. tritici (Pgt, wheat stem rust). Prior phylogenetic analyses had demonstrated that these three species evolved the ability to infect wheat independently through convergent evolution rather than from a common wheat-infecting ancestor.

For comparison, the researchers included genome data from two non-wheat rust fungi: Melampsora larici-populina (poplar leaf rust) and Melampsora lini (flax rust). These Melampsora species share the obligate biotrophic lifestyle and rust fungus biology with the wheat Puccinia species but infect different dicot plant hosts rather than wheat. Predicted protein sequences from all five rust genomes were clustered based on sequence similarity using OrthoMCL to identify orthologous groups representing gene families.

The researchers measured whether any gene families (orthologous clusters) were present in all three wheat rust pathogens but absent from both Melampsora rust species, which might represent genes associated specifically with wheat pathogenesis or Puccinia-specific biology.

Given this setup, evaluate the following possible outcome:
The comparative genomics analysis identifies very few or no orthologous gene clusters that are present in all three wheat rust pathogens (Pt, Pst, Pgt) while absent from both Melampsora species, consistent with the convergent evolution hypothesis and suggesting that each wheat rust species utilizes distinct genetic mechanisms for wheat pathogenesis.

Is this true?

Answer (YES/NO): NO